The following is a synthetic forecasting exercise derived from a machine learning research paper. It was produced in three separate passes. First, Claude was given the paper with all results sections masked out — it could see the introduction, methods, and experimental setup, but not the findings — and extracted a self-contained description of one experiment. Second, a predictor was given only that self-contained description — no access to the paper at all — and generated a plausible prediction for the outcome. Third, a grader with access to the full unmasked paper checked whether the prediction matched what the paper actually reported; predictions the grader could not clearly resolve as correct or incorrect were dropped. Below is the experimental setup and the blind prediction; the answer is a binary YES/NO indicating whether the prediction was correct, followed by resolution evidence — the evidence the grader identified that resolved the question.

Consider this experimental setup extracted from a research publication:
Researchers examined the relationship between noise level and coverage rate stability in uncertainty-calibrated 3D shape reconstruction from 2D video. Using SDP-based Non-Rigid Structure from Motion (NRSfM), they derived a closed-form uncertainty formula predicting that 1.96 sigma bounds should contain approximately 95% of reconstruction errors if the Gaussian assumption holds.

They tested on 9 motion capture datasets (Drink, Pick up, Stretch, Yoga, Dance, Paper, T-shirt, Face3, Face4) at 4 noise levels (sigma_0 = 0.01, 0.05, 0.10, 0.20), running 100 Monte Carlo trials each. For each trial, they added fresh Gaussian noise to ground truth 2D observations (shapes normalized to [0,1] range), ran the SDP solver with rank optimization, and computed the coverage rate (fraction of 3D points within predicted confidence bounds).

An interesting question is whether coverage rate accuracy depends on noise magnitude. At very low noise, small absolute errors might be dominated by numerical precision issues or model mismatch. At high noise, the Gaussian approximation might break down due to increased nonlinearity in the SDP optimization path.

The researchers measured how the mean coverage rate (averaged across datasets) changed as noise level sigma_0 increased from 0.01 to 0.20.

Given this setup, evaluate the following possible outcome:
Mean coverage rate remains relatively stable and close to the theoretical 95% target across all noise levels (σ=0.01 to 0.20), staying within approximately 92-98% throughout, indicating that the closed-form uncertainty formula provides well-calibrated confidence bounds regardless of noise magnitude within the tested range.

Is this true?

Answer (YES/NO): YES